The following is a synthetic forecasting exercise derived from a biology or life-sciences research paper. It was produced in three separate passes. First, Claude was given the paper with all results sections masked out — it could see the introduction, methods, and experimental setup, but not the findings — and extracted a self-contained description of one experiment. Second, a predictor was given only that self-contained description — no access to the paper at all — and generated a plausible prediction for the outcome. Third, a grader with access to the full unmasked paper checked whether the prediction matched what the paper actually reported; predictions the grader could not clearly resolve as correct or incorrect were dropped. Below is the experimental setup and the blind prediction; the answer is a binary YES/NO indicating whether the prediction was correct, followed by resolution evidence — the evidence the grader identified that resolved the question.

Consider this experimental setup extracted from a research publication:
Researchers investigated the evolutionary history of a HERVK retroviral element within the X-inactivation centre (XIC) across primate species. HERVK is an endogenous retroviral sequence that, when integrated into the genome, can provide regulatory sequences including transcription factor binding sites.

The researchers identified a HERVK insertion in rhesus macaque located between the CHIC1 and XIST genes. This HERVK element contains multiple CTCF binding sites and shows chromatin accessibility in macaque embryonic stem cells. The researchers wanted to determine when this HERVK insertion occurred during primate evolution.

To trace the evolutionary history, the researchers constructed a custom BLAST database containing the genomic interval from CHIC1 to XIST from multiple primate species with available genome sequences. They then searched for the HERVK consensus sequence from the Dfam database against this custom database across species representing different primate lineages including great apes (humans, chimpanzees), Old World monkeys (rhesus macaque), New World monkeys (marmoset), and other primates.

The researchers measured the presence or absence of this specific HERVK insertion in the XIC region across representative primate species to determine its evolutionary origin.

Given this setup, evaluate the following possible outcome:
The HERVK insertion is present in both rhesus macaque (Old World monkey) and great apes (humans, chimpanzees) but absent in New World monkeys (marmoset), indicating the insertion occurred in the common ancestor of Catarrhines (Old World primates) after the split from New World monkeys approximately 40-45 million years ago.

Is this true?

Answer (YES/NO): NO